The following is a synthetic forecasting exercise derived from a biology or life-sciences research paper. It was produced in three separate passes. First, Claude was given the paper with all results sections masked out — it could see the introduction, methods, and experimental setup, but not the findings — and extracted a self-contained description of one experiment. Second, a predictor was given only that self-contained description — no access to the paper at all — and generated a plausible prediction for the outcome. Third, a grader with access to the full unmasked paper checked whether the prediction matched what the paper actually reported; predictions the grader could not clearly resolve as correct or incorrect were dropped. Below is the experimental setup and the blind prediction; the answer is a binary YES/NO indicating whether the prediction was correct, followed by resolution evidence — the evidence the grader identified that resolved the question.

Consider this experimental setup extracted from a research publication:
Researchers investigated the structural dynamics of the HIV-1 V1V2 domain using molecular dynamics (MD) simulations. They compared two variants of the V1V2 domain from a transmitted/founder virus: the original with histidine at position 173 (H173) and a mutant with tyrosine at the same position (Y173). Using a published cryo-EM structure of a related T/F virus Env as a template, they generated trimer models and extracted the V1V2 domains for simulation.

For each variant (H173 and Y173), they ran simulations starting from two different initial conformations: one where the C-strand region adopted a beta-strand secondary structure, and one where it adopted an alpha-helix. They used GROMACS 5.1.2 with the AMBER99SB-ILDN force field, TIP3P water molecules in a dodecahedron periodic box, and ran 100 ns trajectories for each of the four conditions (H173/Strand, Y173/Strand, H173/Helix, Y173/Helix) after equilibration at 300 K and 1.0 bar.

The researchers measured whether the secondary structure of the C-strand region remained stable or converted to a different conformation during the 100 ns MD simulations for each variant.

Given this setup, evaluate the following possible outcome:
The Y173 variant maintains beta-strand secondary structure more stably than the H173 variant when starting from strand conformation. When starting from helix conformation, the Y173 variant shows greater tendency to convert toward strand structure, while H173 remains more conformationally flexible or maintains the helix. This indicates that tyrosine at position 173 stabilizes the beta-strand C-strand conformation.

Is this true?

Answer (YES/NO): NO